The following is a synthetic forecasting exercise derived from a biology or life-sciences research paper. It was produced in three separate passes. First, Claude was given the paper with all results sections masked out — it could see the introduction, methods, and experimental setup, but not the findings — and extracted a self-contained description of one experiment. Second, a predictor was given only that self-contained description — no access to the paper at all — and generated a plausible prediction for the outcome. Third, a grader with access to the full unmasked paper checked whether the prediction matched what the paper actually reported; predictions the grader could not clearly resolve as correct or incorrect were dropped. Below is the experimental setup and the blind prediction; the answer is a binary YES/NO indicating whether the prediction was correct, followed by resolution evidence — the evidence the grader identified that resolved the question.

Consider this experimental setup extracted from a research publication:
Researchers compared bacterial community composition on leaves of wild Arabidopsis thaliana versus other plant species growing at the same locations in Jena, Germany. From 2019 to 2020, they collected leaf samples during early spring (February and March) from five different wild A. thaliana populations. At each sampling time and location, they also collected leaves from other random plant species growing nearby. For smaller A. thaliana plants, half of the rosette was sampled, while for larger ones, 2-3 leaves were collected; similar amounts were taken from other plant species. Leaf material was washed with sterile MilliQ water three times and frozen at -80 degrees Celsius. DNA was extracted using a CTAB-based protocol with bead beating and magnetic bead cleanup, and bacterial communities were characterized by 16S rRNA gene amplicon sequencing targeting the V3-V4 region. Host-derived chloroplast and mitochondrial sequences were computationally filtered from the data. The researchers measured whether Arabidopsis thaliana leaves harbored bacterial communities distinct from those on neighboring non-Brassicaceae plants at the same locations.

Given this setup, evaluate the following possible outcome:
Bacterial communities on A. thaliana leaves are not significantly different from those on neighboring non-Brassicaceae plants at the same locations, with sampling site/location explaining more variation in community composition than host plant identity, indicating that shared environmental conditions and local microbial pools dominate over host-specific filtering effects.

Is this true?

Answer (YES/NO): NO